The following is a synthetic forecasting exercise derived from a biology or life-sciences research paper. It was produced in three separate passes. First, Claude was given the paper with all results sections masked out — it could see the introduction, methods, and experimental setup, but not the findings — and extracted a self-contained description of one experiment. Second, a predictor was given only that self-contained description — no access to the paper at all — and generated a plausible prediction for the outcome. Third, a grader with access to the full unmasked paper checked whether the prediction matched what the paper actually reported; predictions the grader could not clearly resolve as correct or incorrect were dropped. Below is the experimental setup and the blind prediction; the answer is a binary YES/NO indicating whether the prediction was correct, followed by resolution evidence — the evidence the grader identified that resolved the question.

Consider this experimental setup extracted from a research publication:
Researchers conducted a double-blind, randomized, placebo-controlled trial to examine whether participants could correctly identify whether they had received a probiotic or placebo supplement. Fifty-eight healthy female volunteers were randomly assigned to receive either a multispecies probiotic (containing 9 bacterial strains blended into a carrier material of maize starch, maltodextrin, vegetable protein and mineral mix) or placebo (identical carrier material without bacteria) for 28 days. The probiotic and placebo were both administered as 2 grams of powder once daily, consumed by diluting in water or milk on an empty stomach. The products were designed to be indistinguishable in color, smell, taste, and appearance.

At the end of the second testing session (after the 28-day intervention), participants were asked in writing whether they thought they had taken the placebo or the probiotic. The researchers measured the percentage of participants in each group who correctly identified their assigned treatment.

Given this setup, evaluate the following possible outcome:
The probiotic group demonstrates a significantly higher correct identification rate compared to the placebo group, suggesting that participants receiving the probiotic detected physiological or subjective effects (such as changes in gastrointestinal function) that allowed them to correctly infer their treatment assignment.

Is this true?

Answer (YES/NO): NO